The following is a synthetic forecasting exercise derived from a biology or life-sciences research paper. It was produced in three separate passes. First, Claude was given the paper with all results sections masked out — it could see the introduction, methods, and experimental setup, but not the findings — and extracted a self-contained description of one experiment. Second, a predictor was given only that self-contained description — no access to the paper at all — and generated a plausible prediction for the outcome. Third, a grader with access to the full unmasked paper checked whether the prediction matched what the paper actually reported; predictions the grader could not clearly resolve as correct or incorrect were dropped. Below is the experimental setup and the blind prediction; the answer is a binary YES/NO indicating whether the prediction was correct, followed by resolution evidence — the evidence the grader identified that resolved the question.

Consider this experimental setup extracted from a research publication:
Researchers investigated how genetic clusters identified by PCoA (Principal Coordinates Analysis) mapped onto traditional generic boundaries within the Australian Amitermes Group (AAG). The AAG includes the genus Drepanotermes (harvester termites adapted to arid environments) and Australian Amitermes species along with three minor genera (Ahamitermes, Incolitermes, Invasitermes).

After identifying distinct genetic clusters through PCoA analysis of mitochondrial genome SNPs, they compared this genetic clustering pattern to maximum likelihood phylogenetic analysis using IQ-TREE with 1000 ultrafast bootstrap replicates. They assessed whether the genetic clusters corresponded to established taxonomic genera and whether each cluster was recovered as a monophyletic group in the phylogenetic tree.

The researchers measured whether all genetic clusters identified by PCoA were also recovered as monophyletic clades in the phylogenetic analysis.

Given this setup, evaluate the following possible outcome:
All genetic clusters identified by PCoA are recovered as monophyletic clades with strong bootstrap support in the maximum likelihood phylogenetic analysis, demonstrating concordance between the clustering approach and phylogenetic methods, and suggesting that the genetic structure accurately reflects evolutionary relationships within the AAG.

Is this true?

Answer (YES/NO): NO